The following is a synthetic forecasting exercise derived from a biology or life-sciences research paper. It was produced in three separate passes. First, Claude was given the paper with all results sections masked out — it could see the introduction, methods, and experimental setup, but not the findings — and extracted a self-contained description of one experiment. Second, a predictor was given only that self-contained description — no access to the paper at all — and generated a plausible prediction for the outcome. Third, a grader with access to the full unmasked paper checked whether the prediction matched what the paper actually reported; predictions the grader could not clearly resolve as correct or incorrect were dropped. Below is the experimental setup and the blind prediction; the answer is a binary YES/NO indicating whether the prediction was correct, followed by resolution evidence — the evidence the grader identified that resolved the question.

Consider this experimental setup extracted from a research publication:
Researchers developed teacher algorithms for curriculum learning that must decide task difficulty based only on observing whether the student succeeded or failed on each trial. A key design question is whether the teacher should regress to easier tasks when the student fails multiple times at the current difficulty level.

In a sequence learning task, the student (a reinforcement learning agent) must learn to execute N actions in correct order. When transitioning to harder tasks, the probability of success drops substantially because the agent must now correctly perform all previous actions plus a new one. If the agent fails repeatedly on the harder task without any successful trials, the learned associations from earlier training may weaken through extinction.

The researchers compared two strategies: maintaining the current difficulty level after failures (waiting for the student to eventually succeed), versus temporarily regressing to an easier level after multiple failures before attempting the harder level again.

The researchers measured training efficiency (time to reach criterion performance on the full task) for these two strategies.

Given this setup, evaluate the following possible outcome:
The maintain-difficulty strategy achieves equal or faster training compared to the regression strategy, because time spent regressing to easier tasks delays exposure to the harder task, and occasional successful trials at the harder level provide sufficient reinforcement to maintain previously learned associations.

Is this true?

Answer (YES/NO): NO